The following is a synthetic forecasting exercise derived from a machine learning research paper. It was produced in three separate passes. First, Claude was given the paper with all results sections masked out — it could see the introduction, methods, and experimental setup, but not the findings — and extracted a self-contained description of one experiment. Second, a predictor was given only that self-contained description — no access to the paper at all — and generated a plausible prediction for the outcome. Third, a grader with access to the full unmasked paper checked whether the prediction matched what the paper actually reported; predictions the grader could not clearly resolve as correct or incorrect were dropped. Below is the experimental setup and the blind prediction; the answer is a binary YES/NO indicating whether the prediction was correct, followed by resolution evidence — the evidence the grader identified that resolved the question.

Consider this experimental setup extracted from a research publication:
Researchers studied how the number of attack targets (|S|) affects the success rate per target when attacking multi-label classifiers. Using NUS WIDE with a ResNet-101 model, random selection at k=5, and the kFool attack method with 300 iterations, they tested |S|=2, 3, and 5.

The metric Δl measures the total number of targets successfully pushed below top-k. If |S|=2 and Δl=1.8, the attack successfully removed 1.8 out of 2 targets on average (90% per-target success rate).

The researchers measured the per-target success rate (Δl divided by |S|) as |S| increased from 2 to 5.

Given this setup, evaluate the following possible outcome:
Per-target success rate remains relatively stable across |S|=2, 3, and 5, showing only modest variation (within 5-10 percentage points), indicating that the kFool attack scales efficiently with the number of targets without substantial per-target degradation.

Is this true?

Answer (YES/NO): NO